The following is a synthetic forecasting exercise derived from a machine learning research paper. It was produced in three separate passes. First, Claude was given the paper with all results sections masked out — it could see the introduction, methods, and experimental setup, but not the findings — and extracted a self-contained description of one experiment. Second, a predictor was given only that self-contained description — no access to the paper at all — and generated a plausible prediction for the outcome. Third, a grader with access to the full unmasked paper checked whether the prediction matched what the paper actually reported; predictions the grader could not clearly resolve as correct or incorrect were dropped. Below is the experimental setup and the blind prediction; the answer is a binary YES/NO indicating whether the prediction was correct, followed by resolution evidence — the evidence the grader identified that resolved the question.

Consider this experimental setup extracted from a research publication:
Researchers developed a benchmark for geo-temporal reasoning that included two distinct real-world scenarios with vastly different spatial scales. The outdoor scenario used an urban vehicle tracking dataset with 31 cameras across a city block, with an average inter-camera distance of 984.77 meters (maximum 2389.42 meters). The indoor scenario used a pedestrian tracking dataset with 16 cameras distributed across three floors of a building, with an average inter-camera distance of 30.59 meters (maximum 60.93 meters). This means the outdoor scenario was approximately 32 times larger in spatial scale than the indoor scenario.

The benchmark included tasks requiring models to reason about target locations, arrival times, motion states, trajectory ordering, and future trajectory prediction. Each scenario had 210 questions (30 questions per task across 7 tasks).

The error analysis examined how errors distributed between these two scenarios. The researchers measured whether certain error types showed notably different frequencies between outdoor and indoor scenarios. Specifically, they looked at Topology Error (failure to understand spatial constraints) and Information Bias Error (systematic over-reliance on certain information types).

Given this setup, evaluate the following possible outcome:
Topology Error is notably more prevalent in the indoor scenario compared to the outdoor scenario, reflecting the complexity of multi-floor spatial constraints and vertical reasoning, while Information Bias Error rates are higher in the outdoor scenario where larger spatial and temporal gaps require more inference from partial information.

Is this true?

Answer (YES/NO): NO